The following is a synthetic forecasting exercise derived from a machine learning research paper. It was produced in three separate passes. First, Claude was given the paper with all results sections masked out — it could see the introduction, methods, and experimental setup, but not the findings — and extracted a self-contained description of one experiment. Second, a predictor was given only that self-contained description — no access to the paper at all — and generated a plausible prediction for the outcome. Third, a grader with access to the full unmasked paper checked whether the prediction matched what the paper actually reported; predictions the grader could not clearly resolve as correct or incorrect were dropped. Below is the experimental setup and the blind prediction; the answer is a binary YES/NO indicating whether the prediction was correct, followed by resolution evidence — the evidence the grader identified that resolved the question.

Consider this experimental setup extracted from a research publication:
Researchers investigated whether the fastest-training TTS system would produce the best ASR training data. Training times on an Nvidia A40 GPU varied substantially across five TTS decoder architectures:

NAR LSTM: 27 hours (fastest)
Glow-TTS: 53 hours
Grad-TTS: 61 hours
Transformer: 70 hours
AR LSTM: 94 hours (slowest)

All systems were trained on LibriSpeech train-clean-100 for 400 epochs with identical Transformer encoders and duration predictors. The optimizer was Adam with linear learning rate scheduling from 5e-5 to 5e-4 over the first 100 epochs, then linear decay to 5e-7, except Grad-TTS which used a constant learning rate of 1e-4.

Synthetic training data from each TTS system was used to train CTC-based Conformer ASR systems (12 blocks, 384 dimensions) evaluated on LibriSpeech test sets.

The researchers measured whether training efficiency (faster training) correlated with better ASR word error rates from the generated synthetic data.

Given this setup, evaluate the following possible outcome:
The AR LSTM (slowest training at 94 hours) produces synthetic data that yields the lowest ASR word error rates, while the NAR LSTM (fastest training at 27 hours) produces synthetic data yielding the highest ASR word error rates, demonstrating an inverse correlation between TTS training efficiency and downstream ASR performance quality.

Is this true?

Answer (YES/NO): NO